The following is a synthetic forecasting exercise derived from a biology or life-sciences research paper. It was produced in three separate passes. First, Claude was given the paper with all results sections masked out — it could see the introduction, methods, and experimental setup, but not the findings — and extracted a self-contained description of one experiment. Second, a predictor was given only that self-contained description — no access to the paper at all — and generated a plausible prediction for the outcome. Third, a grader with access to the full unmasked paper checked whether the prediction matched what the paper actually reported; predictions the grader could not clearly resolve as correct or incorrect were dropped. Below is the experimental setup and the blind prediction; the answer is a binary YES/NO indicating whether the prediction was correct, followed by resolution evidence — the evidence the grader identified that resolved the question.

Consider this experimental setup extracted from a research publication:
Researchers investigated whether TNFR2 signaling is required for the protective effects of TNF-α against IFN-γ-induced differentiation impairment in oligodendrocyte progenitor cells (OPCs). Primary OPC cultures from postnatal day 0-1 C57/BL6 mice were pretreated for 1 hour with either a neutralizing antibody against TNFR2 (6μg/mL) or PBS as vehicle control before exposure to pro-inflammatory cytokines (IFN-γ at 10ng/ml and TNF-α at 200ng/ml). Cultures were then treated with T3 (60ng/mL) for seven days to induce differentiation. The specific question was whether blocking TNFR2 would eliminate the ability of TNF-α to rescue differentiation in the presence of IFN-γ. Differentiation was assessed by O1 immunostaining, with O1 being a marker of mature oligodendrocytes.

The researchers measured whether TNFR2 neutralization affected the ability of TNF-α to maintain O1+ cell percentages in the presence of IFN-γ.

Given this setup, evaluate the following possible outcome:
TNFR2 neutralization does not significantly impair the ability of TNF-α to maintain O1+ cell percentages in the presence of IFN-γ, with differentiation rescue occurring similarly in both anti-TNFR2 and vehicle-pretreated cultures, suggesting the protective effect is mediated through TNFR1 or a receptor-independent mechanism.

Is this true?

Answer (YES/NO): NO